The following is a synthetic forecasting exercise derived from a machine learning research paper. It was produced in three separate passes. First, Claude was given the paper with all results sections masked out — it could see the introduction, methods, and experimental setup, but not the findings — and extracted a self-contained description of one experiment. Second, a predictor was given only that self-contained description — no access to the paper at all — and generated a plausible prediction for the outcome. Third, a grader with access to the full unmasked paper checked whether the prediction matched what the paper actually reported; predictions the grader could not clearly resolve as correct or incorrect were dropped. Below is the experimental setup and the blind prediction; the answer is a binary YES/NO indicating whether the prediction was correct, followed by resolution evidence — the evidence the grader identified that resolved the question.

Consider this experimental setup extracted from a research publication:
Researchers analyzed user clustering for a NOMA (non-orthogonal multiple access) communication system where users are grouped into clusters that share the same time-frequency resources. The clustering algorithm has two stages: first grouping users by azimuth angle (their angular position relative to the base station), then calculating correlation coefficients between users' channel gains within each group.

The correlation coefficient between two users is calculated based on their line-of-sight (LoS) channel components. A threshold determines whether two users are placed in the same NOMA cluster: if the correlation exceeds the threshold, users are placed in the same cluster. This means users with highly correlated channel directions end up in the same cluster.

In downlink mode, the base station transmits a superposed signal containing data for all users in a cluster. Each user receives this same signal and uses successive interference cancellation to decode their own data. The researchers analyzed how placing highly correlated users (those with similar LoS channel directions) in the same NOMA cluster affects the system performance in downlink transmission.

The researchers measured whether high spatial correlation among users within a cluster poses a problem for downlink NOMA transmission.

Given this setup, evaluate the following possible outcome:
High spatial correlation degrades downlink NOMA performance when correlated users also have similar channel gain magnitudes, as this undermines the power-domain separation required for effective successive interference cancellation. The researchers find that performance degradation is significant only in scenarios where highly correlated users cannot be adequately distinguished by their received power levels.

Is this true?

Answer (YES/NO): NO